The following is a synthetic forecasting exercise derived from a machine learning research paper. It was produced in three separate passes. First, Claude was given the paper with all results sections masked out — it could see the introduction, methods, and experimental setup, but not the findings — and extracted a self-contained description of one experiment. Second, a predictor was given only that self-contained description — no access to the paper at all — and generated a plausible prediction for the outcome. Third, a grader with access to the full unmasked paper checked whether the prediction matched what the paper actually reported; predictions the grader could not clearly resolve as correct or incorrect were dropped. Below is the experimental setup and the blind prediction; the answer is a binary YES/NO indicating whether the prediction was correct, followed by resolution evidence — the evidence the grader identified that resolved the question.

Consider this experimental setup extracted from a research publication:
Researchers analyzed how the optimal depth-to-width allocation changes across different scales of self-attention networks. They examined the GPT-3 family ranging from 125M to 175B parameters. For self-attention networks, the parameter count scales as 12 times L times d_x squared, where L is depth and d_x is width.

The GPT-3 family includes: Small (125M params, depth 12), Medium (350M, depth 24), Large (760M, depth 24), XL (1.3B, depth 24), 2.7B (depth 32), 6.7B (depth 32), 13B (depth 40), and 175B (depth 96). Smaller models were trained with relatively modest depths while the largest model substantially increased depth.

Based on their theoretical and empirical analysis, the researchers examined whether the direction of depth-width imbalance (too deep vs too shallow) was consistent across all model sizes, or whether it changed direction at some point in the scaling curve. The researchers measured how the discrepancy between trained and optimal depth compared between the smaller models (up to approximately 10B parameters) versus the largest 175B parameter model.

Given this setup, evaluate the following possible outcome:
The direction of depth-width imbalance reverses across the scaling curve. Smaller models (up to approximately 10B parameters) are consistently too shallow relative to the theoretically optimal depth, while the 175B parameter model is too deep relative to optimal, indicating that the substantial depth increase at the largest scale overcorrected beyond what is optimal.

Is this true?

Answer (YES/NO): YES